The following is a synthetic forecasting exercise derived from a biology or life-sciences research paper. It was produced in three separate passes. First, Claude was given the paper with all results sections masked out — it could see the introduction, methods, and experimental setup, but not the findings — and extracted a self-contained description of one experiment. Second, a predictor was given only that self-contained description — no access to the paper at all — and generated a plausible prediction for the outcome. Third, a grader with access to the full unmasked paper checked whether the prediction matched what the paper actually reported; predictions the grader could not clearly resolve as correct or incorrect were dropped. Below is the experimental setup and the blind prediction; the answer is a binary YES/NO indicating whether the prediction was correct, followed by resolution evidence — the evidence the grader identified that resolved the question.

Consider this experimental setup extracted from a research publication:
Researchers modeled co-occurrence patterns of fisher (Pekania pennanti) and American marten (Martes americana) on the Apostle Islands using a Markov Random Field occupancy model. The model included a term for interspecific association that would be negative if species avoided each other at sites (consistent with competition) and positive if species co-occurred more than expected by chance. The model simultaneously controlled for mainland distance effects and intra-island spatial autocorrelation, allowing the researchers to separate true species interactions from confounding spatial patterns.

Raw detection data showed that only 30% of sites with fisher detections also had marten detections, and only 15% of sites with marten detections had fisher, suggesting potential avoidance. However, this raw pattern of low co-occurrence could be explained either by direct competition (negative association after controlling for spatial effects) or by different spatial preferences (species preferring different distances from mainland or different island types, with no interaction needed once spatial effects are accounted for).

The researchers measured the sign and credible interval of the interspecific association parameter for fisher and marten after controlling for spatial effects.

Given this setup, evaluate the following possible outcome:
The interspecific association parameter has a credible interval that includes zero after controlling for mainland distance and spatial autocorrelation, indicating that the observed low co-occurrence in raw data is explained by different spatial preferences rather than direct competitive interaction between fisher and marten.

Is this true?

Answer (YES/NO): YES